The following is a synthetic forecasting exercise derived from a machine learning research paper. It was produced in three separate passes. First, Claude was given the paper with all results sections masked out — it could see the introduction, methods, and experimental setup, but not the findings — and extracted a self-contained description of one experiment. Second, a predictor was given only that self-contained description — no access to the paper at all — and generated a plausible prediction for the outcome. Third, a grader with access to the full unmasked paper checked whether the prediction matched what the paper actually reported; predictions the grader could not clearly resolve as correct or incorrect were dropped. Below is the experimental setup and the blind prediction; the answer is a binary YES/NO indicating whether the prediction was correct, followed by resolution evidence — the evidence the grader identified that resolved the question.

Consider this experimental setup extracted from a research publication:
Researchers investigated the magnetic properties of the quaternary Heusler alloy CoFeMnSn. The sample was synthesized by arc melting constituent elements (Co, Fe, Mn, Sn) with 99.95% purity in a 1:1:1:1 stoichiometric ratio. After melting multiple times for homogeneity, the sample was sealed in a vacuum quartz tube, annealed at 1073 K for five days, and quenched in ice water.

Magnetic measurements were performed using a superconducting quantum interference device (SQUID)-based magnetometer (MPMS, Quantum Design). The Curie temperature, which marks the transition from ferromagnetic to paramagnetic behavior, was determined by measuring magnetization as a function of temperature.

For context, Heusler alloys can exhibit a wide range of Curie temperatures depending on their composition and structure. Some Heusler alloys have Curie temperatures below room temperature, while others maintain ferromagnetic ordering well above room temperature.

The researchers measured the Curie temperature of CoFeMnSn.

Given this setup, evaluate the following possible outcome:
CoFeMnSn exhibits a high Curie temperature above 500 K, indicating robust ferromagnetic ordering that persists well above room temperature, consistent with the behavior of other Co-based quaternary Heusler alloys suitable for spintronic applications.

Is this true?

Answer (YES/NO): YES